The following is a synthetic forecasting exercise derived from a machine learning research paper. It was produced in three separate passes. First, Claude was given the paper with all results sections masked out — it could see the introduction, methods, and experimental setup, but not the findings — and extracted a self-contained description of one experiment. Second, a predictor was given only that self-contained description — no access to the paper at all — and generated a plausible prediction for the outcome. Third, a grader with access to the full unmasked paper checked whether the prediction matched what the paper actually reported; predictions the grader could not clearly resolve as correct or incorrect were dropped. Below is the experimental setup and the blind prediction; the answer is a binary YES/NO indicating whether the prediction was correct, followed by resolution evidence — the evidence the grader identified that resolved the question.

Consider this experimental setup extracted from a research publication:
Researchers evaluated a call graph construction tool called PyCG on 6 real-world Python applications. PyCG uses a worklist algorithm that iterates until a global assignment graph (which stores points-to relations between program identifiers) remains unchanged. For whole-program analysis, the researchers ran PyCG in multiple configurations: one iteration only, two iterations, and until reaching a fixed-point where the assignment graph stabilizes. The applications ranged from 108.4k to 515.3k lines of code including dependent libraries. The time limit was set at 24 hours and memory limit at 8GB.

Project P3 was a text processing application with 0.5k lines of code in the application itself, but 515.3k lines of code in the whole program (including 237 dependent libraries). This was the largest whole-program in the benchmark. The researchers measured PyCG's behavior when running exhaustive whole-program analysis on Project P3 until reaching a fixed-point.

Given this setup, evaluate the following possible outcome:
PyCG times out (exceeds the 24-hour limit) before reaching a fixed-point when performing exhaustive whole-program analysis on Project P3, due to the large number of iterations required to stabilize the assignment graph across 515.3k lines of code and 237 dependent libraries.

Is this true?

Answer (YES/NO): NO